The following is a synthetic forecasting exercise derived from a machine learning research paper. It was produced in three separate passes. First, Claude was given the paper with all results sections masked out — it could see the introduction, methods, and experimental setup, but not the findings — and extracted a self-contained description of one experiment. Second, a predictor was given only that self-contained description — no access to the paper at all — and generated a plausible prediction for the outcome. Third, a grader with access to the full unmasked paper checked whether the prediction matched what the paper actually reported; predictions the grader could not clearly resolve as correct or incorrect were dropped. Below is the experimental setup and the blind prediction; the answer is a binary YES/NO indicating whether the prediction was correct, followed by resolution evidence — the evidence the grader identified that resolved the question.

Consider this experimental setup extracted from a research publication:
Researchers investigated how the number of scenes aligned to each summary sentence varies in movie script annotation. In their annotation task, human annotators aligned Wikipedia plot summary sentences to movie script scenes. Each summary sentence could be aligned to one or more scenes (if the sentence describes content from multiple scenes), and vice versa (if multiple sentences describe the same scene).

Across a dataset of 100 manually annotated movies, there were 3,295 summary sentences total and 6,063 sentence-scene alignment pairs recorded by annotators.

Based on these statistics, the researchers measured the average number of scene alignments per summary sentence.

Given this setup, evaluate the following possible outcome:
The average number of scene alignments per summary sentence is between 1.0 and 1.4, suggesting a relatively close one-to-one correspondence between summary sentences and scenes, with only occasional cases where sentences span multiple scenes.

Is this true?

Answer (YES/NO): NO